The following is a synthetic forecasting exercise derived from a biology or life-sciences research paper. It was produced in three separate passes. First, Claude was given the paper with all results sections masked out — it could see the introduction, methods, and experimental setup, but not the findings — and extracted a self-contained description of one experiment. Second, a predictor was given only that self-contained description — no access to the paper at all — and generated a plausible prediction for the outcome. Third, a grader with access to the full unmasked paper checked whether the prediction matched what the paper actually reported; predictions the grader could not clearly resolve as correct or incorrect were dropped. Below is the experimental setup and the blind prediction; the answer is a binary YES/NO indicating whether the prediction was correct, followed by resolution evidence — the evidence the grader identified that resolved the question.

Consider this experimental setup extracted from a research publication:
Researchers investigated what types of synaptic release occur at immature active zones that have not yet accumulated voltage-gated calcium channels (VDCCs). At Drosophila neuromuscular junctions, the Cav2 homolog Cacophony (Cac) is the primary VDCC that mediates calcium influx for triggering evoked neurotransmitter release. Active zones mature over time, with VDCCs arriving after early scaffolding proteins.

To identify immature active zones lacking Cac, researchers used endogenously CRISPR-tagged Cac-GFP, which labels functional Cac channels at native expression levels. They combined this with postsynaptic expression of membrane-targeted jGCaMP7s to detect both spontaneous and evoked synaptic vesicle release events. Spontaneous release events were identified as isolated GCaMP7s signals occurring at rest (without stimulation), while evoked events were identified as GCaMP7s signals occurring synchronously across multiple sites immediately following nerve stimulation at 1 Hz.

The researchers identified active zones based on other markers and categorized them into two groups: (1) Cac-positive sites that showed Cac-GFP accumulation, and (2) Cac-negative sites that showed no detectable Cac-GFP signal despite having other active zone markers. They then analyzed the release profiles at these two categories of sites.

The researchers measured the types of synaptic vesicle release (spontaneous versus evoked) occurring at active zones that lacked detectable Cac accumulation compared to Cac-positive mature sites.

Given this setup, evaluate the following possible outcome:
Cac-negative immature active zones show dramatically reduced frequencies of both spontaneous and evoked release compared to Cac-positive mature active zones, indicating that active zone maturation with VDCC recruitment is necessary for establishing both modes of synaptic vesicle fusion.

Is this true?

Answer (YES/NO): NO